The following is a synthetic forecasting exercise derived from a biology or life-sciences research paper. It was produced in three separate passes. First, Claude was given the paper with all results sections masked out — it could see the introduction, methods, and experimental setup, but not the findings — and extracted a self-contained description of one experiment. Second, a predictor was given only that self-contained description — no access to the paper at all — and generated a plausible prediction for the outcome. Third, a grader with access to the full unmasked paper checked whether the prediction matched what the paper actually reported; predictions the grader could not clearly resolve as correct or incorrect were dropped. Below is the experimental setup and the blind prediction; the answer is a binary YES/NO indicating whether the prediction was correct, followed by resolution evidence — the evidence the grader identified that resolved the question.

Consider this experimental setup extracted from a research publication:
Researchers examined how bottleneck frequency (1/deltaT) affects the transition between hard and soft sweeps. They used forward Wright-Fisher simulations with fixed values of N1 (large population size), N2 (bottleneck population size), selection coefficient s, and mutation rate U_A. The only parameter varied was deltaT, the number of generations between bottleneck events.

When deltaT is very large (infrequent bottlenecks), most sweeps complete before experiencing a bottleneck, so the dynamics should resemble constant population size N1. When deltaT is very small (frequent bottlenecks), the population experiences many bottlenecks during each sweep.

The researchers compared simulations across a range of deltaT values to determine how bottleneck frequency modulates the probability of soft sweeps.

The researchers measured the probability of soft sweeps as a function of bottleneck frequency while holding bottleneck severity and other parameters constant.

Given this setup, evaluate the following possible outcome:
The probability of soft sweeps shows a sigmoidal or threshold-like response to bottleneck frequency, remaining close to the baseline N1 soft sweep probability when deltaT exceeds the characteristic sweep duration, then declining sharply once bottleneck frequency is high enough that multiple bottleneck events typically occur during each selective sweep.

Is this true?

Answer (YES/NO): YES